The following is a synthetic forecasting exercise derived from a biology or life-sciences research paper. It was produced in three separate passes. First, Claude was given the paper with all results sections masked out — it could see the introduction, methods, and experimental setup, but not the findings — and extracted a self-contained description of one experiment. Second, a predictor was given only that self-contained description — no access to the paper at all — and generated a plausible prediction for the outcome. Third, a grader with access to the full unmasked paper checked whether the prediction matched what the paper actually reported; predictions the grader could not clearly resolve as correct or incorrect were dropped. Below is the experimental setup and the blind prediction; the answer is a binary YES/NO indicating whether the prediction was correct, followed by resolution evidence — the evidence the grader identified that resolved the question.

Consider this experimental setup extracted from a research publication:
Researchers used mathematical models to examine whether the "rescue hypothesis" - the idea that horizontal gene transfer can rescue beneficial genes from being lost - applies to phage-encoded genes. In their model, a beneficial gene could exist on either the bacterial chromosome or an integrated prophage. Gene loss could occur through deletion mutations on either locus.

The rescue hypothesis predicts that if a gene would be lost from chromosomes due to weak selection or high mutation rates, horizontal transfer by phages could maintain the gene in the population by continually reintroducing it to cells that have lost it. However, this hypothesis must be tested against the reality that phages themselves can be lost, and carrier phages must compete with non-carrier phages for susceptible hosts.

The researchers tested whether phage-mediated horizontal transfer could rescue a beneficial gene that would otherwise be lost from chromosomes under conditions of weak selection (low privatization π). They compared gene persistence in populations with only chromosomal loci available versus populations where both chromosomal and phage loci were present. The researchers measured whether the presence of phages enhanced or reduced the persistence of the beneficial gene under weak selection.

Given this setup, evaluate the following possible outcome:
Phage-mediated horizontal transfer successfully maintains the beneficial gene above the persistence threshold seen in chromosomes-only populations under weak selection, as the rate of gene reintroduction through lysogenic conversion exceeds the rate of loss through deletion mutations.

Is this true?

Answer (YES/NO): NO